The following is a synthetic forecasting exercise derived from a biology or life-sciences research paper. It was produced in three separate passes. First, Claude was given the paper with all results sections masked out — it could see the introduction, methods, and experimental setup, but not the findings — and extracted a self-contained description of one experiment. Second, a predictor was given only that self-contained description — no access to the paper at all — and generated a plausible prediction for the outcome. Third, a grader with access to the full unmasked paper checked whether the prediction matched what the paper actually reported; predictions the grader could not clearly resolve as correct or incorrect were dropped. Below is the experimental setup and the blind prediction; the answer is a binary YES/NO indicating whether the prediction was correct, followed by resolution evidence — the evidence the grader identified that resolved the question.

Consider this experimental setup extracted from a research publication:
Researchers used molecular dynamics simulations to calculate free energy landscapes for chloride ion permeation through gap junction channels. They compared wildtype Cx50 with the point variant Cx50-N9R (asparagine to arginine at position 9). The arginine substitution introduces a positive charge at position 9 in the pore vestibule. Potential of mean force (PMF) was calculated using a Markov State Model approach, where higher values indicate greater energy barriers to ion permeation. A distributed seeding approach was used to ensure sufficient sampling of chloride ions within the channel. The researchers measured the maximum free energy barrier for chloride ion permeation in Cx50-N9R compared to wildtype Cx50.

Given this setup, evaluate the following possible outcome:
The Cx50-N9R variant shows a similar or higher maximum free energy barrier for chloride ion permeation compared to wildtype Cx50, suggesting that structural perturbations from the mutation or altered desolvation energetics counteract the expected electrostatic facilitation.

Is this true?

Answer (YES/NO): YES